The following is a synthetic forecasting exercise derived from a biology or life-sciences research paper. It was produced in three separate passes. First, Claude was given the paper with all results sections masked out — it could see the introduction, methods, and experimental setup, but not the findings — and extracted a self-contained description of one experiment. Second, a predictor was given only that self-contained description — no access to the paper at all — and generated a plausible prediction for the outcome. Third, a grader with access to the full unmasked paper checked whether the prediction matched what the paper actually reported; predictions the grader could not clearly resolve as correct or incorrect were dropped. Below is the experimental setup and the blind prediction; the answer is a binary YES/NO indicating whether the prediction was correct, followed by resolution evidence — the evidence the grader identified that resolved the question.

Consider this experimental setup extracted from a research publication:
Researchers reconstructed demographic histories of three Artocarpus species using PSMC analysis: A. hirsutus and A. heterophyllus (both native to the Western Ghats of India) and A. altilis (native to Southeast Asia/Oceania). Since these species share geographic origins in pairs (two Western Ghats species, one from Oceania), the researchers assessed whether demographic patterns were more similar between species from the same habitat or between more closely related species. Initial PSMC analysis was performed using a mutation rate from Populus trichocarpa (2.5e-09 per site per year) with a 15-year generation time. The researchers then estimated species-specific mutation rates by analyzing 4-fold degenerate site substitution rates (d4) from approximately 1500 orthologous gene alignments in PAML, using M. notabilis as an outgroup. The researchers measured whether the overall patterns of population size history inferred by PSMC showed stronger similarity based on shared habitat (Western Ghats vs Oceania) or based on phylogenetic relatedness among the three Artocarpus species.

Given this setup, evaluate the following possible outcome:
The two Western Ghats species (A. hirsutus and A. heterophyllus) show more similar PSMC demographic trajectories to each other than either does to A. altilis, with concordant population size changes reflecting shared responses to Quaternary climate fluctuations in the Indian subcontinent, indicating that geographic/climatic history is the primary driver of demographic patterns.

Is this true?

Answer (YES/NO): YES